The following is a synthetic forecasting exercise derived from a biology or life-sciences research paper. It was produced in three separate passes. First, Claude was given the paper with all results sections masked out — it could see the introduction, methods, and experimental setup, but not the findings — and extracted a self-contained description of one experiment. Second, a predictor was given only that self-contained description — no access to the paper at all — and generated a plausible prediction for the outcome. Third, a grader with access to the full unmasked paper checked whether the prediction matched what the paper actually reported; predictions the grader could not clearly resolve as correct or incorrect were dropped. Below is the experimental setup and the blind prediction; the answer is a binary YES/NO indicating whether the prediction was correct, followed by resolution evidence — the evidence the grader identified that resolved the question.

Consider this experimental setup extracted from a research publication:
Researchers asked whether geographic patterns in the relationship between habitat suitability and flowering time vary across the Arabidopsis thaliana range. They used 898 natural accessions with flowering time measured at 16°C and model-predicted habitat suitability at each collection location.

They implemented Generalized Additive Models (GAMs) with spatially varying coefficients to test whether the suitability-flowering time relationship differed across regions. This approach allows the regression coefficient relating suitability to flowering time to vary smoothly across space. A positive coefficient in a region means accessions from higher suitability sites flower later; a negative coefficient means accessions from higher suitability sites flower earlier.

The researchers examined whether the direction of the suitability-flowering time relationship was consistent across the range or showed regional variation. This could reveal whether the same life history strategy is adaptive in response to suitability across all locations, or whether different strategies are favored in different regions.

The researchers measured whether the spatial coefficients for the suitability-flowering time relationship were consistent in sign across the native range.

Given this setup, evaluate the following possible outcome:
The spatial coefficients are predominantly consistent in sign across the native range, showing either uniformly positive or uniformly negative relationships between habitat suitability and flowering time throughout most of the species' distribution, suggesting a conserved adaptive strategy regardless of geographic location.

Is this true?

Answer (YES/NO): YES